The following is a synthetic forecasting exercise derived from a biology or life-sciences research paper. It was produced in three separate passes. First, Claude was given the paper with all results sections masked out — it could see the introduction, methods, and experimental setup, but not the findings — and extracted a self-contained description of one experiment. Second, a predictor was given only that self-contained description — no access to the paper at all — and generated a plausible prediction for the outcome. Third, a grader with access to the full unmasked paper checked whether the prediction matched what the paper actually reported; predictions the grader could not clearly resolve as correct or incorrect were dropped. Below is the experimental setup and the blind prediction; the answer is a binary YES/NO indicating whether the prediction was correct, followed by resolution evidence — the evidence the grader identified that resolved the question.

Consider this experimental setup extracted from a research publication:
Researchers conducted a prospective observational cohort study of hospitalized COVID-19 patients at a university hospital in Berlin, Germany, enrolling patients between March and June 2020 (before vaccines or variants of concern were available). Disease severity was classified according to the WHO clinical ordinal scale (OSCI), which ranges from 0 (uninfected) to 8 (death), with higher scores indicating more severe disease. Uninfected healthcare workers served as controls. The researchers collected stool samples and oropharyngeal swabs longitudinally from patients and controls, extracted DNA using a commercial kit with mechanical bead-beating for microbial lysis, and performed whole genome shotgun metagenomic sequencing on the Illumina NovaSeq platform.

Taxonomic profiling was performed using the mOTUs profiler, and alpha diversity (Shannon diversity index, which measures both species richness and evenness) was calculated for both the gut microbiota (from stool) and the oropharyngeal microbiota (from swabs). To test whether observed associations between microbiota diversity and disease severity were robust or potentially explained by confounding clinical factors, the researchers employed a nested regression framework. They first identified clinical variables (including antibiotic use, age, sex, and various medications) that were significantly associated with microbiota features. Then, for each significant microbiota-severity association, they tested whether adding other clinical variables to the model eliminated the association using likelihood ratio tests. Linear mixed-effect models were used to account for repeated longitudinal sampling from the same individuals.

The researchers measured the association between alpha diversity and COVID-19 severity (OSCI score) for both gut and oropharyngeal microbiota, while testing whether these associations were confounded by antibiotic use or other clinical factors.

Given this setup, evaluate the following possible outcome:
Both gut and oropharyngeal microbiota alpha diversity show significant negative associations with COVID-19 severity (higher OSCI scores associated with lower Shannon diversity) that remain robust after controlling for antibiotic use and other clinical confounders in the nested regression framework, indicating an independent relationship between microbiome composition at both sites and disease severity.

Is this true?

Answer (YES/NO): NO